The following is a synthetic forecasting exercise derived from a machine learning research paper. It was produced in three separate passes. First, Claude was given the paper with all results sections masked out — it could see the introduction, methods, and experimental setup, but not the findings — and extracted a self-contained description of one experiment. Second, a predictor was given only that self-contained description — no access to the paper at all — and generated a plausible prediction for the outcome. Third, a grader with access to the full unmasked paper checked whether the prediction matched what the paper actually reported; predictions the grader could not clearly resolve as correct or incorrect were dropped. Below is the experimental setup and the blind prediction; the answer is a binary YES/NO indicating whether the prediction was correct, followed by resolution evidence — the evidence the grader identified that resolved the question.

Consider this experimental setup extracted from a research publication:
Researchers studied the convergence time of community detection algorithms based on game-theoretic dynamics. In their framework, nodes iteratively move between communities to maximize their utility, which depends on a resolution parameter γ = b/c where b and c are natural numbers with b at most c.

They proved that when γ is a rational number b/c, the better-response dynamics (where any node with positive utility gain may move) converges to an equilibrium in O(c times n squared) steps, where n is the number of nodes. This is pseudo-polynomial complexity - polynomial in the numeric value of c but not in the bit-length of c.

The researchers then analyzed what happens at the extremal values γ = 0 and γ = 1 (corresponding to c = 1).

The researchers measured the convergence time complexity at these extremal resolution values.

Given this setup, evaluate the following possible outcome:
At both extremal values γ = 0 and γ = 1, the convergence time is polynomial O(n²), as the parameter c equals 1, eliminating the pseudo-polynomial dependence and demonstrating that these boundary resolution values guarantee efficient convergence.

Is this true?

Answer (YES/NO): YES